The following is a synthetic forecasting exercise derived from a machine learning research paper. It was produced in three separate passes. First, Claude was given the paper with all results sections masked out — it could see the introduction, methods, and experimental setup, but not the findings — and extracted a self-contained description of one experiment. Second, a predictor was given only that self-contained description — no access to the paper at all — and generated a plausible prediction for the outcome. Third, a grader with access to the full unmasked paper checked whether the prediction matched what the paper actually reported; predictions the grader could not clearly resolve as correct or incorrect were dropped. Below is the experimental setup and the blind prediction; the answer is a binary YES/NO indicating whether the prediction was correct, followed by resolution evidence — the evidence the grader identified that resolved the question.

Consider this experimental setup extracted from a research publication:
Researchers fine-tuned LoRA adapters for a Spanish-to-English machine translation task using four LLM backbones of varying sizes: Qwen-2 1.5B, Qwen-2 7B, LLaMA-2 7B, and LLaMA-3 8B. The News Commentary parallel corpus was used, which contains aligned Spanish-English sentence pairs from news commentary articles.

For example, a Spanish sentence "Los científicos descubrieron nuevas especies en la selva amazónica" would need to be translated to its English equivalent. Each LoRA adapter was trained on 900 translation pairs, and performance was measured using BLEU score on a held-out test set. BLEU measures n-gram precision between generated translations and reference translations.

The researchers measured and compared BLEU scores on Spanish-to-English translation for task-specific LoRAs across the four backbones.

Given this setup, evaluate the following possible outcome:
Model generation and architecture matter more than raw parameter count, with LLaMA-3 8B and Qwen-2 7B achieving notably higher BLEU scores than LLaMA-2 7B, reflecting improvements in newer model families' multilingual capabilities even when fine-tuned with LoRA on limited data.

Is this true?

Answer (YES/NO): NO